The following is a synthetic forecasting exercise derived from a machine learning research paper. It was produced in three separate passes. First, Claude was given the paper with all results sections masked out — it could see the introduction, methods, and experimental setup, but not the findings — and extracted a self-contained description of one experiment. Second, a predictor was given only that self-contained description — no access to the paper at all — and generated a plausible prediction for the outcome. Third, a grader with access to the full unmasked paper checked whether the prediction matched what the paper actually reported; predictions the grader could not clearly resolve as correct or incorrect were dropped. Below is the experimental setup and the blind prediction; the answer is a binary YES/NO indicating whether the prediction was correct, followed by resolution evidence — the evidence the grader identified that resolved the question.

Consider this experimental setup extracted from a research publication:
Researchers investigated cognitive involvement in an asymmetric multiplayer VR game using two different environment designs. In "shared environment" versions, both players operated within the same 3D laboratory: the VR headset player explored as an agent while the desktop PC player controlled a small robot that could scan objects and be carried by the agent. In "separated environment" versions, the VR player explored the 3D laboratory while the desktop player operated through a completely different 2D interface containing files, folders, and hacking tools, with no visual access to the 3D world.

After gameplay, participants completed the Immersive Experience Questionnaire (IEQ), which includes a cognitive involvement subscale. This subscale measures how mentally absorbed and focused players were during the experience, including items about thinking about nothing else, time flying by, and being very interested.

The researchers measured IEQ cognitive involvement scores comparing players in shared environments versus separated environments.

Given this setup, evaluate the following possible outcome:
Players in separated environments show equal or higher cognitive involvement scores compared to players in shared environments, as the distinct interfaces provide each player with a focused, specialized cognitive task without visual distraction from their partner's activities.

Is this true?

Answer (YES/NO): YES